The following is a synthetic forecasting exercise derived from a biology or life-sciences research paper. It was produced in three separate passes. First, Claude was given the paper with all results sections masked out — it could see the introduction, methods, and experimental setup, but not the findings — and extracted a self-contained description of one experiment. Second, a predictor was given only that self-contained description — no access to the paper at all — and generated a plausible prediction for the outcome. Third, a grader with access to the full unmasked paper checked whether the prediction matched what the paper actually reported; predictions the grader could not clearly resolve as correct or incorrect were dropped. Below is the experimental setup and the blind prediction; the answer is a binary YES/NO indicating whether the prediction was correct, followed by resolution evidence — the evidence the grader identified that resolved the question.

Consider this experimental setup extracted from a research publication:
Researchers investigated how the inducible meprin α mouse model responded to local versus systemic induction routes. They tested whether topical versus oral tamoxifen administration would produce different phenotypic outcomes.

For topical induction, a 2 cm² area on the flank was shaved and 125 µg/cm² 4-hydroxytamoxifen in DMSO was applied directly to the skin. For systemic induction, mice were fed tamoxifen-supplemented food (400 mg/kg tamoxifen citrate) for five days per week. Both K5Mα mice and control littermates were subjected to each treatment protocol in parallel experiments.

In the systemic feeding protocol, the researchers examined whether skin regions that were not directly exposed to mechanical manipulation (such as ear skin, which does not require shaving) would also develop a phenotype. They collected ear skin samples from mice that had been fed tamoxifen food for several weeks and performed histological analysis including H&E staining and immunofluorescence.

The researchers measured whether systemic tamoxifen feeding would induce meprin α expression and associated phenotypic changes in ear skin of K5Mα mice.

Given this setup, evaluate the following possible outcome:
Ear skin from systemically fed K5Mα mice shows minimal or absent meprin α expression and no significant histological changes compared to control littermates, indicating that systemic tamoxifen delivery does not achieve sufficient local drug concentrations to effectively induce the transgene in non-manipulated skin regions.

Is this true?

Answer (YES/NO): NO